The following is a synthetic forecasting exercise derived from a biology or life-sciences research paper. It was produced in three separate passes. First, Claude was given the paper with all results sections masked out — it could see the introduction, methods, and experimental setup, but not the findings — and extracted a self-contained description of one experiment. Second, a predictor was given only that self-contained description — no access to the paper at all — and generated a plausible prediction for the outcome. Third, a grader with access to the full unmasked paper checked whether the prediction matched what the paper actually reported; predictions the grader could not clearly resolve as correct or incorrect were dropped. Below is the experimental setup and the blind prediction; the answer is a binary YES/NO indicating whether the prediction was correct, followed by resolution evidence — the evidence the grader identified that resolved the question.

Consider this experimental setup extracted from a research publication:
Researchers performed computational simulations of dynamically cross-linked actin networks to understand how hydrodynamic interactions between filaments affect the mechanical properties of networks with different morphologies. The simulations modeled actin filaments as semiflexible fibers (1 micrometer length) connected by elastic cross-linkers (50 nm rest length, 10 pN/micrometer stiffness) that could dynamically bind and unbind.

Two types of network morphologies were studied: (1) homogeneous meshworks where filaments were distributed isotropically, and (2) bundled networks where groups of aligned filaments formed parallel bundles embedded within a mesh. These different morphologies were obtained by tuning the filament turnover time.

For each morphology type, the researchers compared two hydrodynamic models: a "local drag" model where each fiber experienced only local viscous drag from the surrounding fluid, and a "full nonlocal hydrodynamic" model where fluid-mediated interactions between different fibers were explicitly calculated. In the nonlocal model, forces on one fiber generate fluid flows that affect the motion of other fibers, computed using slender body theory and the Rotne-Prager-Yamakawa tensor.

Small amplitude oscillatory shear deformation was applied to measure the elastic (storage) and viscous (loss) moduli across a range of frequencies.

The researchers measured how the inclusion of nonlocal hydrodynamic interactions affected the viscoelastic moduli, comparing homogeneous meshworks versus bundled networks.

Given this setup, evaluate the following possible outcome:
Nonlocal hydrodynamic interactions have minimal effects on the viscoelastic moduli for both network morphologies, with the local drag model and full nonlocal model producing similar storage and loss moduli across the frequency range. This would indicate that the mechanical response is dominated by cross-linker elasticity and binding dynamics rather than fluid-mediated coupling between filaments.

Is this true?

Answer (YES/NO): NO